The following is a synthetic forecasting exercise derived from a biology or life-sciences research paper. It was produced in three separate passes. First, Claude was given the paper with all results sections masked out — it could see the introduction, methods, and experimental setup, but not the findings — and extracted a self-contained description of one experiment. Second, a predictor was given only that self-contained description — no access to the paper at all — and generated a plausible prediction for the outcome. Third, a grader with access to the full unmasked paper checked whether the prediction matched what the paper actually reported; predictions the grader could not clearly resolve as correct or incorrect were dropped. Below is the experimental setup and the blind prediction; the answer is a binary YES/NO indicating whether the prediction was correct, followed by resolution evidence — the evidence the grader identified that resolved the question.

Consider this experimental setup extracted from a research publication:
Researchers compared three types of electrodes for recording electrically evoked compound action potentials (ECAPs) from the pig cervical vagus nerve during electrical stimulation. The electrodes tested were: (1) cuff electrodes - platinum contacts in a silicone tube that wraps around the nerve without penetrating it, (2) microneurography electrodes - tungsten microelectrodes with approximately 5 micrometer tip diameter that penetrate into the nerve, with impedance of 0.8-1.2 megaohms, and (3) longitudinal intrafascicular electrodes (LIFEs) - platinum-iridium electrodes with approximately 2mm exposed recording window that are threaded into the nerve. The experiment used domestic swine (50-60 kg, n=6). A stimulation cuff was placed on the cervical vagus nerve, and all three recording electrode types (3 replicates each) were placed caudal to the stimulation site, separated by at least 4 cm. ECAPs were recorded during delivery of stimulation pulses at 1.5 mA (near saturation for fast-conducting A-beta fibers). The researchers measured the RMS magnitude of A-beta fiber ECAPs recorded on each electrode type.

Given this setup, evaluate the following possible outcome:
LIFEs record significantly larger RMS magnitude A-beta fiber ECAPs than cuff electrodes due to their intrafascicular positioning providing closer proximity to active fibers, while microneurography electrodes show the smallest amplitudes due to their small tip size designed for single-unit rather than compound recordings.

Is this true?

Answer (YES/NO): NO